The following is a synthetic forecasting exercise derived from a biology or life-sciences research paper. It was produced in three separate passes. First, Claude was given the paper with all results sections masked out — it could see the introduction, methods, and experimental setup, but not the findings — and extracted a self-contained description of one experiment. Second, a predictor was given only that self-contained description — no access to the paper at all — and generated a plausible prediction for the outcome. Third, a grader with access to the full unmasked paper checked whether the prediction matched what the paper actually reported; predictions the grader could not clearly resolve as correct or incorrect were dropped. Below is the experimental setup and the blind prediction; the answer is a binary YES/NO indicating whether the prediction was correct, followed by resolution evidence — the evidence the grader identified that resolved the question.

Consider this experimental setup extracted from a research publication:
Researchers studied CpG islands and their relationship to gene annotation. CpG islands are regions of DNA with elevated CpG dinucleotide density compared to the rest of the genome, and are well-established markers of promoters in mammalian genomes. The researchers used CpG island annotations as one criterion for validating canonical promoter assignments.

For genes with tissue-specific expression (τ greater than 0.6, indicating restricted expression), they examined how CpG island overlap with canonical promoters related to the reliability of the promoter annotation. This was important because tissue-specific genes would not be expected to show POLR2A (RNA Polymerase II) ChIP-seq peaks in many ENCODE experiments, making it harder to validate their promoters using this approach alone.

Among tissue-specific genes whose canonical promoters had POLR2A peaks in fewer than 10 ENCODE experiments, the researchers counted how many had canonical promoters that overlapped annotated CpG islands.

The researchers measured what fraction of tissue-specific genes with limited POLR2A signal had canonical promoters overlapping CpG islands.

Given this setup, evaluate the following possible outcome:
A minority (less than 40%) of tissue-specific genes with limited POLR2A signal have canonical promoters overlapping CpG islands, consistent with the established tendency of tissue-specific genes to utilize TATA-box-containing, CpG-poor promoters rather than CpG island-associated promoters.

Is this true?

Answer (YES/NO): YES